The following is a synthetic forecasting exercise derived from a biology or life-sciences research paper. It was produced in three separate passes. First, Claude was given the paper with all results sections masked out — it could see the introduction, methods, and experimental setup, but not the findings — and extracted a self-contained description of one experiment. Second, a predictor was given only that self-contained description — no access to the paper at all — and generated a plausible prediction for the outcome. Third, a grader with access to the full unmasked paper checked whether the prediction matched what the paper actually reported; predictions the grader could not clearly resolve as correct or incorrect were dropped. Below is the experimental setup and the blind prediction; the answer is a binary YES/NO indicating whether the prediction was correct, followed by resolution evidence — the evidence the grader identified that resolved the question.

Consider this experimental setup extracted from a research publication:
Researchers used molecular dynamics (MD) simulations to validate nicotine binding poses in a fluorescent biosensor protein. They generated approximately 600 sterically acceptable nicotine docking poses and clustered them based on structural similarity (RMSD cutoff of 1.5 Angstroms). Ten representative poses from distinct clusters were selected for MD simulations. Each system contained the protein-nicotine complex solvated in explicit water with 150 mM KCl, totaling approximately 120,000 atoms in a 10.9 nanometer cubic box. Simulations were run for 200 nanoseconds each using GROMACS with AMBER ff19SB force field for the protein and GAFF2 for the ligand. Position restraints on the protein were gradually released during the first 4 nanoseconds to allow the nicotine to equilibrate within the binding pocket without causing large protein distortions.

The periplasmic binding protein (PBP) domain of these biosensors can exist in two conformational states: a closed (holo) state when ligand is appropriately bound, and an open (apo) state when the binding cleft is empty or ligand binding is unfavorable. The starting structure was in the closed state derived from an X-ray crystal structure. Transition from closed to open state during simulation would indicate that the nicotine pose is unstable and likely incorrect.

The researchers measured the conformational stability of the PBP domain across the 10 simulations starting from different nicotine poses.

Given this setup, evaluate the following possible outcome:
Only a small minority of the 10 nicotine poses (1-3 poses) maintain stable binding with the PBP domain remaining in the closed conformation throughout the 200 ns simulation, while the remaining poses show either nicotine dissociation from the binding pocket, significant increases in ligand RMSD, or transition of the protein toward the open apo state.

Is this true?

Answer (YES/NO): YES